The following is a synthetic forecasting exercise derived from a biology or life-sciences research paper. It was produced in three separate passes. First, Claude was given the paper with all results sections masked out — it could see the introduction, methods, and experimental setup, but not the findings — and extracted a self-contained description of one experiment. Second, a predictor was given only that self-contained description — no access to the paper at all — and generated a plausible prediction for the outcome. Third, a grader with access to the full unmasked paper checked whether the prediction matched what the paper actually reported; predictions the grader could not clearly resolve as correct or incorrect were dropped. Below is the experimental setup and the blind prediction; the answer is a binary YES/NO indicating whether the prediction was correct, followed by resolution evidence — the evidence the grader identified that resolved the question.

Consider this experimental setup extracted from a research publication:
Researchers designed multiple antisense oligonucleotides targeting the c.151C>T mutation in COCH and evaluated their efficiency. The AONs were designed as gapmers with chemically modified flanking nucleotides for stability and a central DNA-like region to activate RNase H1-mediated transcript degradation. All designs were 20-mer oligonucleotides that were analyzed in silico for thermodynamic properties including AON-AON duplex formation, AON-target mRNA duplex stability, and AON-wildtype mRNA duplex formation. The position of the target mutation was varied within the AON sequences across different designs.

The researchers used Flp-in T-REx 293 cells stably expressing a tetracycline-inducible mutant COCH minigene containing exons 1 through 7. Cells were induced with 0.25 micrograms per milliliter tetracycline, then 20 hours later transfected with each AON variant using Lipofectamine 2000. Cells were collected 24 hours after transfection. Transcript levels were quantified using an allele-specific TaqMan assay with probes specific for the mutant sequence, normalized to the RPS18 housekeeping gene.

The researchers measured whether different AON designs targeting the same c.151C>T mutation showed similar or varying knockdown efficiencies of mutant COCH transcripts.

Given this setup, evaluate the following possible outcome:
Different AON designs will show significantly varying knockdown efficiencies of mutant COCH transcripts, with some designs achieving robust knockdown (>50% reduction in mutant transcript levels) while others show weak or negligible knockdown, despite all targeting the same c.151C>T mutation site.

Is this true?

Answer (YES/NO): YES